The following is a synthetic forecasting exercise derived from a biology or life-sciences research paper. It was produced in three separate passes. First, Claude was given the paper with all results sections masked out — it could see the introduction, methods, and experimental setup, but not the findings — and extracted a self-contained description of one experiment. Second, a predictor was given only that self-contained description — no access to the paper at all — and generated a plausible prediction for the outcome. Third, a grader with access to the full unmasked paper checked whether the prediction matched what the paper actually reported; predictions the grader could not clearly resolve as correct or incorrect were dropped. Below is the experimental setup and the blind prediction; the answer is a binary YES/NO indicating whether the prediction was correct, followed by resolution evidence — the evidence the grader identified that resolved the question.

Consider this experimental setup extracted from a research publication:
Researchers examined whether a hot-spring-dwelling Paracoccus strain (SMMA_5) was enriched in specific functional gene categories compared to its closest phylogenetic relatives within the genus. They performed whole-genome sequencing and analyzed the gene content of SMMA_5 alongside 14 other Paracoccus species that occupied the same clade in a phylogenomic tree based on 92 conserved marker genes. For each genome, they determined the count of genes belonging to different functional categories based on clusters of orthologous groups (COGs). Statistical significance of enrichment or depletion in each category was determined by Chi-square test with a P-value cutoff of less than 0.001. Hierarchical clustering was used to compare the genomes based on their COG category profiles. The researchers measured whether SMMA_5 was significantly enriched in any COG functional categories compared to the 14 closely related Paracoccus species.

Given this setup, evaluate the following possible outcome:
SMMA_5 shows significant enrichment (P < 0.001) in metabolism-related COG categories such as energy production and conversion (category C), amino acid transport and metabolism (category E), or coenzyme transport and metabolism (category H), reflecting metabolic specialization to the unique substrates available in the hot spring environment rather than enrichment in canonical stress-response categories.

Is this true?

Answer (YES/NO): YES